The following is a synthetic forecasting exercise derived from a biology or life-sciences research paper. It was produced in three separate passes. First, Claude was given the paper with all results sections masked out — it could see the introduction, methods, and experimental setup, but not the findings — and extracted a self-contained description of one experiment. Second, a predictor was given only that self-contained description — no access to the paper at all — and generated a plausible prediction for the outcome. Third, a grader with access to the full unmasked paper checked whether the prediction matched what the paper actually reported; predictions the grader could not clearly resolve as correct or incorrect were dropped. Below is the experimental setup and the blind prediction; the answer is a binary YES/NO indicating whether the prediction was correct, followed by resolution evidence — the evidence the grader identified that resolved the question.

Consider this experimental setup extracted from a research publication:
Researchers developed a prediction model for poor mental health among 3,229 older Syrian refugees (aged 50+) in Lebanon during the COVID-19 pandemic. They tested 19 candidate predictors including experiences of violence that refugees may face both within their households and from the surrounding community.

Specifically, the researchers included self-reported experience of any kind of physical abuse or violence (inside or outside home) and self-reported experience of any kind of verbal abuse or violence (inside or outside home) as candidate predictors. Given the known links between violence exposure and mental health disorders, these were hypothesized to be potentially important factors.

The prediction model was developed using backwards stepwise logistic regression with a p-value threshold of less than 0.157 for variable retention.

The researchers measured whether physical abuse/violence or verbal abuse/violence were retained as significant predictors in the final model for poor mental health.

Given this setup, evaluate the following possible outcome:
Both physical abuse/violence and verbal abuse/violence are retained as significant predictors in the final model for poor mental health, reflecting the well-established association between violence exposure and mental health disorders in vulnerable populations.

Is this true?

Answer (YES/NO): NO